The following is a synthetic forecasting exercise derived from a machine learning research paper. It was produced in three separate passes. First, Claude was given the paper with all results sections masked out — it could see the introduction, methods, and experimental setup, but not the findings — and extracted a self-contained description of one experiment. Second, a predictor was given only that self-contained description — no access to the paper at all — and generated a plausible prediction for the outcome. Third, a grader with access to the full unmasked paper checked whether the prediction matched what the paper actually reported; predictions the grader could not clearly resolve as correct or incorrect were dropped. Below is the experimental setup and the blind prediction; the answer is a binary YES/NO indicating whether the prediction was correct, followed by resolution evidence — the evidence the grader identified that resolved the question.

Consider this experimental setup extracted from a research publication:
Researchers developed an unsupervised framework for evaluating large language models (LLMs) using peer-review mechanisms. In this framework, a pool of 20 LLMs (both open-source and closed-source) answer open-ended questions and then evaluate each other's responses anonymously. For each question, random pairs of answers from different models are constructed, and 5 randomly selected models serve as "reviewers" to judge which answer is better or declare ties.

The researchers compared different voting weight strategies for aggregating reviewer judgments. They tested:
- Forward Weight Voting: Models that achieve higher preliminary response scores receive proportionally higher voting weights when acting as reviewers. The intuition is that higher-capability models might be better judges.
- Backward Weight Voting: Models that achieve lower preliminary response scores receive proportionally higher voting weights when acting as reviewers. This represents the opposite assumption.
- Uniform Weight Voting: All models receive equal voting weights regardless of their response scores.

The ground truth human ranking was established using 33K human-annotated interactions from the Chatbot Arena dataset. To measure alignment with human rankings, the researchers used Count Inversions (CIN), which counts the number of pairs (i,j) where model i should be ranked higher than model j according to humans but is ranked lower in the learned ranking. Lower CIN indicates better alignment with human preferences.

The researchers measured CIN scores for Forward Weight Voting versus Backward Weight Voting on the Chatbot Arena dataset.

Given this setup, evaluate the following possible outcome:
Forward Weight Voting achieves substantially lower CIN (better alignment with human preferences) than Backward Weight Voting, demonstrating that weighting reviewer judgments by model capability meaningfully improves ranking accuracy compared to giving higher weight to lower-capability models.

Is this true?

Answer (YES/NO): NO